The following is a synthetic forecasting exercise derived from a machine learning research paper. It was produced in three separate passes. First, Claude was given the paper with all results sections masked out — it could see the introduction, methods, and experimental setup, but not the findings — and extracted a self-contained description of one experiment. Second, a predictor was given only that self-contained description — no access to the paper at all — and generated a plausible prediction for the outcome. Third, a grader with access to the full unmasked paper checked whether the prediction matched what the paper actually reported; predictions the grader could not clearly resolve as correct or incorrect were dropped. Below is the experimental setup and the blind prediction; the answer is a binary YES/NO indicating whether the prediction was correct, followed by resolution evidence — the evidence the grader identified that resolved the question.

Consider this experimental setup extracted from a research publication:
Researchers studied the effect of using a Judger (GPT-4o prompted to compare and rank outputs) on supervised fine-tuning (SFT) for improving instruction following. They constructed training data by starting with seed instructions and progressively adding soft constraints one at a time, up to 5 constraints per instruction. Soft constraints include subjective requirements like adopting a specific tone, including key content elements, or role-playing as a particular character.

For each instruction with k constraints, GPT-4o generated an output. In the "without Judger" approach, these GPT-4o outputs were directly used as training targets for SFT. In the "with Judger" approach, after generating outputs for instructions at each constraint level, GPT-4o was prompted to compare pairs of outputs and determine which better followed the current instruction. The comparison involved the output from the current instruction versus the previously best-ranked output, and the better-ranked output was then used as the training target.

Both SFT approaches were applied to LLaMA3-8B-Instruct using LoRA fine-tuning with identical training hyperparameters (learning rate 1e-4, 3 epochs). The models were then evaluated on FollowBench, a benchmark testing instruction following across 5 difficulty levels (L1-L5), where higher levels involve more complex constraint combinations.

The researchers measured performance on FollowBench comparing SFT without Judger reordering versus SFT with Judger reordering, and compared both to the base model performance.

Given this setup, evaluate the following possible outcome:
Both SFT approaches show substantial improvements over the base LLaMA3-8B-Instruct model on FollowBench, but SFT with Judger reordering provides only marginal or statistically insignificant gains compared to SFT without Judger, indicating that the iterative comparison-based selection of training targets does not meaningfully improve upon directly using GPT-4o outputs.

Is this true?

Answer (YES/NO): NO